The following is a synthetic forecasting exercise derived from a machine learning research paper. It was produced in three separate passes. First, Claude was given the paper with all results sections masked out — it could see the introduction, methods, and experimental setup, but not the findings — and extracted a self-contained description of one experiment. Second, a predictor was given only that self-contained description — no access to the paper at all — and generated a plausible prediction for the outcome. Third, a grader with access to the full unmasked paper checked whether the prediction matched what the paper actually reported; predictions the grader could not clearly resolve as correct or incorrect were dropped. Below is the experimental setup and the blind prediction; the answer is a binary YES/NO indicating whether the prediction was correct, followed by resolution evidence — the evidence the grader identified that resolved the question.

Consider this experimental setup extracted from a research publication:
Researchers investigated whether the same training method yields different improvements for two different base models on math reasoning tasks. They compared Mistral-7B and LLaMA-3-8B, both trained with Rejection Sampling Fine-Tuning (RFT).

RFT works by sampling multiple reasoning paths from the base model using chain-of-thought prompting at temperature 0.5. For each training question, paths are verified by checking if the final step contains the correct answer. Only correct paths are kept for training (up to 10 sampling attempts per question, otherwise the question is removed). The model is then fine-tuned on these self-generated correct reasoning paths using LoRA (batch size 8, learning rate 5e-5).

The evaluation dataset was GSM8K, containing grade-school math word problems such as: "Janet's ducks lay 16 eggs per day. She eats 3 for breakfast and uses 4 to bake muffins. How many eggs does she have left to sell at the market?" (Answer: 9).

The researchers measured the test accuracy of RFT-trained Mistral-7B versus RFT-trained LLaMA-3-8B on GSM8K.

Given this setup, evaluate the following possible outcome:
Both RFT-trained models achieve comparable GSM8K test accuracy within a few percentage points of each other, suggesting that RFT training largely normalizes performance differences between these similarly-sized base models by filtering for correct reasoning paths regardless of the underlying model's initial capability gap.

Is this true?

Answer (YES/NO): NO